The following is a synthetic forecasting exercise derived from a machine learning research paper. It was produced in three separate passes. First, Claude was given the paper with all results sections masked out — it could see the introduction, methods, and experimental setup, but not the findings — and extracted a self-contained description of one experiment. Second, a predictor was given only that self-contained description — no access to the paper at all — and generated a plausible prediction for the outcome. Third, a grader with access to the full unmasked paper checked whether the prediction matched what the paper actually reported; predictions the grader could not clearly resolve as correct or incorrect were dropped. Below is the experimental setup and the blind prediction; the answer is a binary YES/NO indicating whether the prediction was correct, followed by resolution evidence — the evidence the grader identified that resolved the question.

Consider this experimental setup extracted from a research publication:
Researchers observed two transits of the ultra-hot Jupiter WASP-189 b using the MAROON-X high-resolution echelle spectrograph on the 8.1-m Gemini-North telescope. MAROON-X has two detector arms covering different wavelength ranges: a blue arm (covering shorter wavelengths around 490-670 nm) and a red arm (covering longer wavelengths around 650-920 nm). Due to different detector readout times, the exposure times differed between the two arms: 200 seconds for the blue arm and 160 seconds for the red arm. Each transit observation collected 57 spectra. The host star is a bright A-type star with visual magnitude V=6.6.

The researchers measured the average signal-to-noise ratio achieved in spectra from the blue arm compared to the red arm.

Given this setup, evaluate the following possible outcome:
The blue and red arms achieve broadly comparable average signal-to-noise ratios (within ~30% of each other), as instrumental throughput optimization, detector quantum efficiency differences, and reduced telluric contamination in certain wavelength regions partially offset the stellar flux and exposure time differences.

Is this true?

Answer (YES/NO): YES